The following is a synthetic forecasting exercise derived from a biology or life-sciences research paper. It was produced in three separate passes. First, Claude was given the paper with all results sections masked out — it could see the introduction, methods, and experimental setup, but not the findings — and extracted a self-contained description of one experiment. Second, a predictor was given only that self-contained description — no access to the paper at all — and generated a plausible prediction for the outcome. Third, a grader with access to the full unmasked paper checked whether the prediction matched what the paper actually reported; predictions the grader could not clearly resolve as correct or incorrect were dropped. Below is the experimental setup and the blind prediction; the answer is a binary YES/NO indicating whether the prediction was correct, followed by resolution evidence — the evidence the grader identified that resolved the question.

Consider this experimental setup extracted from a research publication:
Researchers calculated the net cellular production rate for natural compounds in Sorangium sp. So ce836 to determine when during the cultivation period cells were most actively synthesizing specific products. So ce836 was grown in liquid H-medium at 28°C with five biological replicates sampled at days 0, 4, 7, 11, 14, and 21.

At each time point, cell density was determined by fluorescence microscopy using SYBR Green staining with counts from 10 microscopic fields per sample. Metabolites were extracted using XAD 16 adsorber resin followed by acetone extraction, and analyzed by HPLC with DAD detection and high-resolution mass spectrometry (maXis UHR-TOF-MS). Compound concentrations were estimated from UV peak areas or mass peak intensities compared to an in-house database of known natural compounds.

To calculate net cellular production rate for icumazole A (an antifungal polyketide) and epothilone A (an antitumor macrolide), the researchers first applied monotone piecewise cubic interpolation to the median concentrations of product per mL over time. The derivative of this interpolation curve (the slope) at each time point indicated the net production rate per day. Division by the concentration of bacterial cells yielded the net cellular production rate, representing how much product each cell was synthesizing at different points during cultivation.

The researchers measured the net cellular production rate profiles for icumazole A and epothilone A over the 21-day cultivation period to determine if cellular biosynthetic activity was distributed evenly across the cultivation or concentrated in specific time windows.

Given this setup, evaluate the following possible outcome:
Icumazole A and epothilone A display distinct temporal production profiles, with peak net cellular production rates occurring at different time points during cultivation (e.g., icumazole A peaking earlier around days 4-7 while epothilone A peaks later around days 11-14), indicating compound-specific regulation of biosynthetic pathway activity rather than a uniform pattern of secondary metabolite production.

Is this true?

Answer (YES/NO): NO